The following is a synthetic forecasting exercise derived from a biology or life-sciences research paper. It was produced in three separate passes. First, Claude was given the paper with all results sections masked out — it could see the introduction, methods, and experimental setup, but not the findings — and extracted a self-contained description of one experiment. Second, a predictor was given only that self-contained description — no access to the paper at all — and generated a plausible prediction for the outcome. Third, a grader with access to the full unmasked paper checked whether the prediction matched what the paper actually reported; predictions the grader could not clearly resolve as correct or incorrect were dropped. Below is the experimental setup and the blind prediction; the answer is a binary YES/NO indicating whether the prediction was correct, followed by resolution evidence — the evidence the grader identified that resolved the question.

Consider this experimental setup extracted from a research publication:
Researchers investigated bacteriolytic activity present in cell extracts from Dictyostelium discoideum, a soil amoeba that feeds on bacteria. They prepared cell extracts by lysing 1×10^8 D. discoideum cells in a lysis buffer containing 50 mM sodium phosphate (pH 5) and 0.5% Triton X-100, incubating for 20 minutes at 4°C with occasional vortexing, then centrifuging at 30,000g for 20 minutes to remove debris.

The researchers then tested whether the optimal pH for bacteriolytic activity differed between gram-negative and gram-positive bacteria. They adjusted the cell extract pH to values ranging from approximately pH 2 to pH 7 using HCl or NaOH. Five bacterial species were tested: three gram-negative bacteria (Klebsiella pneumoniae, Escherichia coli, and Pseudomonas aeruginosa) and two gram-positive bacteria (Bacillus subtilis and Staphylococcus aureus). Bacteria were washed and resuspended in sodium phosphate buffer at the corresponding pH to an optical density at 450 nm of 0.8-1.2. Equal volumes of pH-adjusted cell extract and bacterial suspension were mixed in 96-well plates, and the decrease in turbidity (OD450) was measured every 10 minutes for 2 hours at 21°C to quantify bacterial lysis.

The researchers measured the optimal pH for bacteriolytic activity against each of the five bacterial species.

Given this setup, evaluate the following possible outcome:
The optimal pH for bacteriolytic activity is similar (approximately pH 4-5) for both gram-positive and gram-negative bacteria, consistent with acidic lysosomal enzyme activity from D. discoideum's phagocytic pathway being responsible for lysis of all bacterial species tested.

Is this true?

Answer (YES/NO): NO